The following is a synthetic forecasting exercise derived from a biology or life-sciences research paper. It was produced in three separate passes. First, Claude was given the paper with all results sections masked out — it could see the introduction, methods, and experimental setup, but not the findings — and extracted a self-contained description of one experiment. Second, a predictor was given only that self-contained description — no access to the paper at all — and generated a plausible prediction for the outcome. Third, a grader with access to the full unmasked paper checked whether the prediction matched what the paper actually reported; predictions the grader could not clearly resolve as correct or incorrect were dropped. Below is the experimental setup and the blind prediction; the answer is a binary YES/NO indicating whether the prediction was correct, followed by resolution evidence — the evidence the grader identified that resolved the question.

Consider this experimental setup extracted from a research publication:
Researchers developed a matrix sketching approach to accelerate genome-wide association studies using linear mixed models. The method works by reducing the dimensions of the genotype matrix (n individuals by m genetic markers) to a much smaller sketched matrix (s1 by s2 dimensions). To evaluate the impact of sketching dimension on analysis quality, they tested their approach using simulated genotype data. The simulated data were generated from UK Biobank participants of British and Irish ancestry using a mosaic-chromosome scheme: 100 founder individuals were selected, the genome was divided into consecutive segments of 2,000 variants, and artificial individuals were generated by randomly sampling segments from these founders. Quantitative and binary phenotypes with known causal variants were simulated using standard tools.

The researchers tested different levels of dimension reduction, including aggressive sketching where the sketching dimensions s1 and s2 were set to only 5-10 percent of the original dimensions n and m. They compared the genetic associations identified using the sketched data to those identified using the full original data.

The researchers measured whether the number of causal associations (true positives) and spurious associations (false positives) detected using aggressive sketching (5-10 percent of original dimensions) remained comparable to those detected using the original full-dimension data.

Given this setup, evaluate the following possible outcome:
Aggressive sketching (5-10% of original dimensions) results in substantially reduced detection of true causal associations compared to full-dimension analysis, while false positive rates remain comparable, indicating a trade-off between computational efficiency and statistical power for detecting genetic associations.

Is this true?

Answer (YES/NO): NO